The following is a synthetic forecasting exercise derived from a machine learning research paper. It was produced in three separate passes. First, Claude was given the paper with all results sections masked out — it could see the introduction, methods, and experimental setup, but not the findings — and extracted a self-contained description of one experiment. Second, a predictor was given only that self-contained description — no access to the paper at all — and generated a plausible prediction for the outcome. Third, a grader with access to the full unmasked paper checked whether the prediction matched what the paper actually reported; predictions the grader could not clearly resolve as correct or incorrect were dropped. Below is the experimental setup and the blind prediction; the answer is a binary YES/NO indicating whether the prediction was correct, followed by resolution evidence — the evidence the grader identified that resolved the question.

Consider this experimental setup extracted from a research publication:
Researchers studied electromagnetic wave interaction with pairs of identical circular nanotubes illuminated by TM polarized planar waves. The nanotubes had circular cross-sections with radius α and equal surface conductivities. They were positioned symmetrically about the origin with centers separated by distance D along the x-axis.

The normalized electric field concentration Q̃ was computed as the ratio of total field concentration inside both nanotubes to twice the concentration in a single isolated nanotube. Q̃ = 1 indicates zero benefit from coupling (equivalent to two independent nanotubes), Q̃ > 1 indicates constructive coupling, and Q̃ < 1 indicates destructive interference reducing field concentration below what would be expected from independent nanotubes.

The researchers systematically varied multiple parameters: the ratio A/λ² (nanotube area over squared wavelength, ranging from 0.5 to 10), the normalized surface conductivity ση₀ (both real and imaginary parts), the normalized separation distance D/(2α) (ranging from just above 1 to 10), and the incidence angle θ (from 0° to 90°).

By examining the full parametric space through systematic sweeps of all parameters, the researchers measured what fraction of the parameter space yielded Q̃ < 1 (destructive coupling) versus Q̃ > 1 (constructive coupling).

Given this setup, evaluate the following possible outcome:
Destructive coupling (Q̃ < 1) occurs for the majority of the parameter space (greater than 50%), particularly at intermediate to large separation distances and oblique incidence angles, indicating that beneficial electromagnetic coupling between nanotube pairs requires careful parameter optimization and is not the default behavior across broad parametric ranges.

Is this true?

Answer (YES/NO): YES